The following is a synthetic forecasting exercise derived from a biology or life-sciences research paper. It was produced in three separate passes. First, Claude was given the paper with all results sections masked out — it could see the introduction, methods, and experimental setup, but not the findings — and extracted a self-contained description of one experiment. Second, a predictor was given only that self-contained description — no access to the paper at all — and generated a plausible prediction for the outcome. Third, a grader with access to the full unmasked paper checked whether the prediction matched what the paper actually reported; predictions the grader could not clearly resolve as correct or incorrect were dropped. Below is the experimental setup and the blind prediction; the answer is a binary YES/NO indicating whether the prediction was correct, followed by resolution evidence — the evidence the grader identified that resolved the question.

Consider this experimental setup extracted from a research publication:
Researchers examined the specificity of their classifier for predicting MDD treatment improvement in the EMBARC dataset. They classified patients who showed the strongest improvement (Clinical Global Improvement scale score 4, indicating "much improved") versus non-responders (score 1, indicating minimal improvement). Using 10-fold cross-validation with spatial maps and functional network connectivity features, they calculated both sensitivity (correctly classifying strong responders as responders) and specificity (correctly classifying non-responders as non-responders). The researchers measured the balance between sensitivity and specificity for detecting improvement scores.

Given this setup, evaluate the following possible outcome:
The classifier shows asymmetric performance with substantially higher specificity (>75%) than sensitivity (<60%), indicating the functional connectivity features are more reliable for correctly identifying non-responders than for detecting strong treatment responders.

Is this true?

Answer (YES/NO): NO